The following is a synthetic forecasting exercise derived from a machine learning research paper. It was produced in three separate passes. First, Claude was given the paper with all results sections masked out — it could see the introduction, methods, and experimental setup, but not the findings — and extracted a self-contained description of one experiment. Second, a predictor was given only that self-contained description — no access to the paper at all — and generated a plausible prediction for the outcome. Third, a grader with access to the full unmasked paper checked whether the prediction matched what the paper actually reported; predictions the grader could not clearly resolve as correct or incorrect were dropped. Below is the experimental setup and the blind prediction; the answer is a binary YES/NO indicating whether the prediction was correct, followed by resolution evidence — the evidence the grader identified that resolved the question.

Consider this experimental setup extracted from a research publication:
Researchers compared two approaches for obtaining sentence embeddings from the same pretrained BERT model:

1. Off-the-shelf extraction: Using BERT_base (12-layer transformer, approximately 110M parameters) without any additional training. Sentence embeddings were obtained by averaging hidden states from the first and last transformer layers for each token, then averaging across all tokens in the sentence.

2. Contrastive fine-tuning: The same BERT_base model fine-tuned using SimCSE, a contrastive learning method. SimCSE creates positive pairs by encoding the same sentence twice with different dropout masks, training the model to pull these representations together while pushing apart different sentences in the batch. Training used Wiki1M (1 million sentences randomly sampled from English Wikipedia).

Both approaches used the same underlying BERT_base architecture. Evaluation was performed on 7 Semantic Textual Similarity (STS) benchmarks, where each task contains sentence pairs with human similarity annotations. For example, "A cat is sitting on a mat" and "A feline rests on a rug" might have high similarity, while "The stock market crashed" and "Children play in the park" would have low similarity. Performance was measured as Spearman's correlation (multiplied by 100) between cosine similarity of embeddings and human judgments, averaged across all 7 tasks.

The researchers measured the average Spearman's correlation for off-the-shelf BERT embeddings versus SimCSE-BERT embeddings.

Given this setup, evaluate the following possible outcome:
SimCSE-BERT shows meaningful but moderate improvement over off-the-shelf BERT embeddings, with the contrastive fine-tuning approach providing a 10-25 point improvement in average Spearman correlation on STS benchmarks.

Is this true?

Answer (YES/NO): YES